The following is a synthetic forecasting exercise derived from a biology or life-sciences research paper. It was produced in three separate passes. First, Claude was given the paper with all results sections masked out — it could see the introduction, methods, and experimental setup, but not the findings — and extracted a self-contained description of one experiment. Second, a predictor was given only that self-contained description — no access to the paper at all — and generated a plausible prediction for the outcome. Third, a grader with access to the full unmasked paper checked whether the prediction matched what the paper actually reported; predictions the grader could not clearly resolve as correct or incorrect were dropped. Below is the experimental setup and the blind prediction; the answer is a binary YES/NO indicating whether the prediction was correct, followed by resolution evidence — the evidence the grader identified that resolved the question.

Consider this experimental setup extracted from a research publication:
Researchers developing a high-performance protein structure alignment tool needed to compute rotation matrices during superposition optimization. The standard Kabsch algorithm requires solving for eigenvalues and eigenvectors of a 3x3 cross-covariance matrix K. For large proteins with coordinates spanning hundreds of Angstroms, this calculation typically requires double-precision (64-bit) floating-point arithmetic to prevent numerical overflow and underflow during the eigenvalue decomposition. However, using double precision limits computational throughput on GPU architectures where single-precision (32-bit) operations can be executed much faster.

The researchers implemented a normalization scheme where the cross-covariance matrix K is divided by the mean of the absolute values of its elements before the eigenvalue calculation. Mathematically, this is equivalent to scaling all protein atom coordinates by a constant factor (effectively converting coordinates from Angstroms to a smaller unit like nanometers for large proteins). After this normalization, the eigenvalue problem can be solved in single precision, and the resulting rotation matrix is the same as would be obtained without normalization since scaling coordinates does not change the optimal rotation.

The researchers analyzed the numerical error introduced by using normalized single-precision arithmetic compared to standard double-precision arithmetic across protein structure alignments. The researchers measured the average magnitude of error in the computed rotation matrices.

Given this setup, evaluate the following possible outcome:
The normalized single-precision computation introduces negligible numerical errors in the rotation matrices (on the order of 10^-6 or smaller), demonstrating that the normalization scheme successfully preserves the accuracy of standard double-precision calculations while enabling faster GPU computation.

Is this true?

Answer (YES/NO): NO